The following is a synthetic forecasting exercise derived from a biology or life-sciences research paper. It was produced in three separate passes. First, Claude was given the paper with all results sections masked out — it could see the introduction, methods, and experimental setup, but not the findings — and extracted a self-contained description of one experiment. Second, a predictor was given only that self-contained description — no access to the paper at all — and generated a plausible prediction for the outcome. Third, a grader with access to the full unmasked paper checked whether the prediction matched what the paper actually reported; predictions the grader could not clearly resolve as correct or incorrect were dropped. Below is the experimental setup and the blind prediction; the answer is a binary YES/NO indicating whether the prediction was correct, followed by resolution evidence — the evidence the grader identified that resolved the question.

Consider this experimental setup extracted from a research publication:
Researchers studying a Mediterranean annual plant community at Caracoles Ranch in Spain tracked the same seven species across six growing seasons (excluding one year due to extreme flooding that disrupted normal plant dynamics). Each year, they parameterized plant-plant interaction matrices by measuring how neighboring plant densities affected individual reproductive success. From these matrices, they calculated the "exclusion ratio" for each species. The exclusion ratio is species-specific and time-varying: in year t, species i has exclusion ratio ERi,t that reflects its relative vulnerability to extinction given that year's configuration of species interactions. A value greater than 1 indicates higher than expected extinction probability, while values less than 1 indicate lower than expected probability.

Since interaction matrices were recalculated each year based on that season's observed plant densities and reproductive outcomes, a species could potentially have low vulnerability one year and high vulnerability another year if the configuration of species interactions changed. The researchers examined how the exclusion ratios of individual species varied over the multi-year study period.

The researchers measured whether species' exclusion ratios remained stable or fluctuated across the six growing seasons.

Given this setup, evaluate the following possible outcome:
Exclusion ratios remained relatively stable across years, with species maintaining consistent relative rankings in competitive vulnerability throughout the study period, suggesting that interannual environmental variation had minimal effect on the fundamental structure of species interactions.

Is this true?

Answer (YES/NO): NO